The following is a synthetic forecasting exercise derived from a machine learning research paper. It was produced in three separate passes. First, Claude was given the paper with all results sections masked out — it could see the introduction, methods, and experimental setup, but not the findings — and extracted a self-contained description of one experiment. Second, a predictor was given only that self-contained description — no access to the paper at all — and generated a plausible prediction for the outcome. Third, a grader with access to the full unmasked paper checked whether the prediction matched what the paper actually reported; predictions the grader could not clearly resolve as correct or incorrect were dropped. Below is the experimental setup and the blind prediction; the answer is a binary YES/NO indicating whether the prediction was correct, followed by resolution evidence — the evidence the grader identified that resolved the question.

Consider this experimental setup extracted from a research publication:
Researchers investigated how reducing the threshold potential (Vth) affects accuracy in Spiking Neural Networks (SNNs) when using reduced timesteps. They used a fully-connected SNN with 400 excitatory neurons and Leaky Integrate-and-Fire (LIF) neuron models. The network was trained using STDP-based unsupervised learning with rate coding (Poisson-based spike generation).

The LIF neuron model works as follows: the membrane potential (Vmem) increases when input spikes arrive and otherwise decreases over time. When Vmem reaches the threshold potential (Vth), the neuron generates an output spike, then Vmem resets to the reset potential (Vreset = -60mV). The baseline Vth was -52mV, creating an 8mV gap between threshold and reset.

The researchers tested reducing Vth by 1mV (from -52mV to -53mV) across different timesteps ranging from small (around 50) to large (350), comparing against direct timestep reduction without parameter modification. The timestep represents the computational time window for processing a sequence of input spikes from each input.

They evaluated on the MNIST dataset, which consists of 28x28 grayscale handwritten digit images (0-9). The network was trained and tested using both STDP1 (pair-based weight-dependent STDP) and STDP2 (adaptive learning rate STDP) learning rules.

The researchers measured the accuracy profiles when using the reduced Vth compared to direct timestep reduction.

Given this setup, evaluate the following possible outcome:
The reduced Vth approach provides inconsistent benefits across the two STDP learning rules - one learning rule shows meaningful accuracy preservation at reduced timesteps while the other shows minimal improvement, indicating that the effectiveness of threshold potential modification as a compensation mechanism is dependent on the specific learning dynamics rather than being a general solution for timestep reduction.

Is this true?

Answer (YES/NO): NO